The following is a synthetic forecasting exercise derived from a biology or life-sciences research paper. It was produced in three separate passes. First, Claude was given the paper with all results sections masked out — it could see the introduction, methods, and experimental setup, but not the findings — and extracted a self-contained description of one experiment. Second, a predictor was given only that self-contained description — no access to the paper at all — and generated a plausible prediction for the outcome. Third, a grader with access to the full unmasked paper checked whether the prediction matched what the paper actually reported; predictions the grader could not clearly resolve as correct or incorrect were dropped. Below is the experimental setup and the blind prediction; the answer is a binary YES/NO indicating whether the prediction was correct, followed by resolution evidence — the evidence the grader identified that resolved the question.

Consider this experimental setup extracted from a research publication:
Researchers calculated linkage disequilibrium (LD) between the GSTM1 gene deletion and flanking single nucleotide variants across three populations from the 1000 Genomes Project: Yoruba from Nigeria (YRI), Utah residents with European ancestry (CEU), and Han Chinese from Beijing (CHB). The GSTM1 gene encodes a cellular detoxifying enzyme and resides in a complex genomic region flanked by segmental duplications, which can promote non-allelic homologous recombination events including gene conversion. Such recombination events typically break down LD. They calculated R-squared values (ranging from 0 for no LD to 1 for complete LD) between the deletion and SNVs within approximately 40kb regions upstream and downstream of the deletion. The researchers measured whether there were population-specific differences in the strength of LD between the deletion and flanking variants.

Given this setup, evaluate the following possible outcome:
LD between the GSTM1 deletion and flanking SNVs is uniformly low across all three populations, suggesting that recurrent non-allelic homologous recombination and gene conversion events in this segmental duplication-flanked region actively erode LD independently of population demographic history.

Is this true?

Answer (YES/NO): NO